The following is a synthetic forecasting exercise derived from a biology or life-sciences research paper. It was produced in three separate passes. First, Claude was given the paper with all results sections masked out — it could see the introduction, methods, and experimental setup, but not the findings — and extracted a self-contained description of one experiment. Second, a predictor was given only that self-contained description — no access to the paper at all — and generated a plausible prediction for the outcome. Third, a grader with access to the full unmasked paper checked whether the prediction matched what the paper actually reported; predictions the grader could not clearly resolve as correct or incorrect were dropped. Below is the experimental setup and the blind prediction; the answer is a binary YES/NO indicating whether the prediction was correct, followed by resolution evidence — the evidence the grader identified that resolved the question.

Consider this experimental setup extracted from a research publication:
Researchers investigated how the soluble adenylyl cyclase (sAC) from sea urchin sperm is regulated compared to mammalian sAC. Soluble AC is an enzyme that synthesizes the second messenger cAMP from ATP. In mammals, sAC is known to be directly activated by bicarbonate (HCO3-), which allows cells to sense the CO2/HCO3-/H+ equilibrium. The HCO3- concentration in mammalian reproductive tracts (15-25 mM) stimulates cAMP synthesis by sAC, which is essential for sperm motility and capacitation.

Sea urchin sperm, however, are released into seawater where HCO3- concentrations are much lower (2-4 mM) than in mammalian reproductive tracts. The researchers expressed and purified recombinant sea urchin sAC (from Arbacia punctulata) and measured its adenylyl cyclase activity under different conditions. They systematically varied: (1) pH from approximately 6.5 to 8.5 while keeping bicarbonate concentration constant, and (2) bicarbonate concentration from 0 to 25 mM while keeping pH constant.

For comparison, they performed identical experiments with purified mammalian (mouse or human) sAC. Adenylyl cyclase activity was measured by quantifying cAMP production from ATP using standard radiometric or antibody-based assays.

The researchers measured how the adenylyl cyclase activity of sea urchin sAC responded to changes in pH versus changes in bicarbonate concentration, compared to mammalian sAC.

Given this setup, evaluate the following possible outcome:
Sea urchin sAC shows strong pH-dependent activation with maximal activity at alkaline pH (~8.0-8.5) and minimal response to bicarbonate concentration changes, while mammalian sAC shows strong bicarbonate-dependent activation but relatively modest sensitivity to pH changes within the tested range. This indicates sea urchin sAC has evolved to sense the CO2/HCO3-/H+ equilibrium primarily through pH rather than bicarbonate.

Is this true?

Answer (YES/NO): NO